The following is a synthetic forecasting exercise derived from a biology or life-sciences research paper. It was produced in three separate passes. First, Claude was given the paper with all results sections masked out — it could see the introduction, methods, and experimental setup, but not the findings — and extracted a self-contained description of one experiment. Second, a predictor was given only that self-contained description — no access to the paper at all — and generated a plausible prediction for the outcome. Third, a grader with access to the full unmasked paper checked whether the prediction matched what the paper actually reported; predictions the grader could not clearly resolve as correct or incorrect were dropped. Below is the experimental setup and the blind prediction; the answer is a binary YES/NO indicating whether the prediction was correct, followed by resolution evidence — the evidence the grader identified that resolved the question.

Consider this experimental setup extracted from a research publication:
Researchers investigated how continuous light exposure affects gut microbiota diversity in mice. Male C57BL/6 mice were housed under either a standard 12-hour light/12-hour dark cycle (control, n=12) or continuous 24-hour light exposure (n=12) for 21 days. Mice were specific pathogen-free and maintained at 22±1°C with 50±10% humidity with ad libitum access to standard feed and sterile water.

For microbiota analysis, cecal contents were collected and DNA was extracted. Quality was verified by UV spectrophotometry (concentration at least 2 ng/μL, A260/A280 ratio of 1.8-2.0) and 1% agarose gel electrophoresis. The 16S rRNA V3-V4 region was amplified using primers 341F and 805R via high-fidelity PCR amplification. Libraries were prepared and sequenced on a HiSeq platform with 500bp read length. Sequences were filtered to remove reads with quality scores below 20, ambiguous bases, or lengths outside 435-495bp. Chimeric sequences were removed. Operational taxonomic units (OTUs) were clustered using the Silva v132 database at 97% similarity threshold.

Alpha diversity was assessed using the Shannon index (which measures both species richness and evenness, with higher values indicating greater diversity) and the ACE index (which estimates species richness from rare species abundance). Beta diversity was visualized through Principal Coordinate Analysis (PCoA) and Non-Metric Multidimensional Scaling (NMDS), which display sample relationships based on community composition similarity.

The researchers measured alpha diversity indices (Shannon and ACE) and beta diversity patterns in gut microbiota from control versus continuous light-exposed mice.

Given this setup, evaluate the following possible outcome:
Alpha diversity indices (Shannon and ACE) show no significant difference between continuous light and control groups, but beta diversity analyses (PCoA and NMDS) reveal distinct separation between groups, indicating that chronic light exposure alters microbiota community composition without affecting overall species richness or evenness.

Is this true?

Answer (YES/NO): YES